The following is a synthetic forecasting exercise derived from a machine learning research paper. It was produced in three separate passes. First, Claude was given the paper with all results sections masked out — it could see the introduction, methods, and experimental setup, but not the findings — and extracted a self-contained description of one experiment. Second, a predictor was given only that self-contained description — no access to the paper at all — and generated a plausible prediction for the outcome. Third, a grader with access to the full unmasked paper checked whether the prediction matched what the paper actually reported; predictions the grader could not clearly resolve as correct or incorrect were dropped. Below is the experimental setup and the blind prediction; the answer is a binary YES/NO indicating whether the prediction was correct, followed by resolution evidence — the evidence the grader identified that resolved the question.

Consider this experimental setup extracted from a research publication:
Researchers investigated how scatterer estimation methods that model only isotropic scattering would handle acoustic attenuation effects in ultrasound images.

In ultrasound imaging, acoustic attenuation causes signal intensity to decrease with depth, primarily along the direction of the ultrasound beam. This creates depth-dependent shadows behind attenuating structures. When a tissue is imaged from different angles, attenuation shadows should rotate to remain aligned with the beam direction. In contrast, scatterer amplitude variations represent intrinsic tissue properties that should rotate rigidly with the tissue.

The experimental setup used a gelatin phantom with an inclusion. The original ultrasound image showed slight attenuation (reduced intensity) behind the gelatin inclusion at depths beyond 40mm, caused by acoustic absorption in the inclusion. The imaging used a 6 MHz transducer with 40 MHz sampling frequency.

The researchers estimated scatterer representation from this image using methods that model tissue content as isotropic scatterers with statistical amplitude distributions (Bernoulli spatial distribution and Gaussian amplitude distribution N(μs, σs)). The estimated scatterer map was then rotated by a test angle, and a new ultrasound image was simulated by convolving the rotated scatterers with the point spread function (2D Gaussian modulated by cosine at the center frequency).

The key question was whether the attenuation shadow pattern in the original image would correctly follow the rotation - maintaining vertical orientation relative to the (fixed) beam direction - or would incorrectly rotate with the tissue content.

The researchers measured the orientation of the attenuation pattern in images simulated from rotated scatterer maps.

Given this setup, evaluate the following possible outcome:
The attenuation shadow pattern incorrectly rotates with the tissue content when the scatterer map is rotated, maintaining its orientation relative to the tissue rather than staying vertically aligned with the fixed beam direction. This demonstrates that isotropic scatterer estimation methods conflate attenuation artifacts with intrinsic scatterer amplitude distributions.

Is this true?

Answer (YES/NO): YES